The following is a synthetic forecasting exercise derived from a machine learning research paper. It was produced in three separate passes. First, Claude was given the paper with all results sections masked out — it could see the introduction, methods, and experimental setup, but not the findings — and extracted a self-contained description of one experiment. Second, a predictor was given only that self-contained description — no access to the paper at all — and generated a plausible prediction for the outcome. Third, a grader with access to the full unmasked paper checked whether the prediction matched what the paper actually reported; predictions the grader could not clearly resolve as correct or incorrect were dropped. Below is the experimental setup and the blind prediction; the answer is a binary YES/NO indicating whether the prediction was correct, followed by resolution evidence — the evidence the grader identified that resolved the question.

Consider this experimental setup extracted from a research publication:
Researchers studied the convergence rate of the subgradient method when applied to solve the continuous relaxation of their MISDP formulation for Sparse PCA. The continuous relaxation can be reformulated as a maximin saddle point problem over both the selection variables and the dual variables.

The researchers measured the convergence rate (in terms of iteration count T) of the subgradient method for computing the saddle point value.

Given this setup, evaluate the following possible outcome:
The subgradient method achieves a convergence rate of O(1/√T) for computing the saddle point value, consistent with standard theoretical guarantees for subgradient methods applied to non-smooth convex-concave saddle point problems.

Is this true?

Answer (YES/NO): NO